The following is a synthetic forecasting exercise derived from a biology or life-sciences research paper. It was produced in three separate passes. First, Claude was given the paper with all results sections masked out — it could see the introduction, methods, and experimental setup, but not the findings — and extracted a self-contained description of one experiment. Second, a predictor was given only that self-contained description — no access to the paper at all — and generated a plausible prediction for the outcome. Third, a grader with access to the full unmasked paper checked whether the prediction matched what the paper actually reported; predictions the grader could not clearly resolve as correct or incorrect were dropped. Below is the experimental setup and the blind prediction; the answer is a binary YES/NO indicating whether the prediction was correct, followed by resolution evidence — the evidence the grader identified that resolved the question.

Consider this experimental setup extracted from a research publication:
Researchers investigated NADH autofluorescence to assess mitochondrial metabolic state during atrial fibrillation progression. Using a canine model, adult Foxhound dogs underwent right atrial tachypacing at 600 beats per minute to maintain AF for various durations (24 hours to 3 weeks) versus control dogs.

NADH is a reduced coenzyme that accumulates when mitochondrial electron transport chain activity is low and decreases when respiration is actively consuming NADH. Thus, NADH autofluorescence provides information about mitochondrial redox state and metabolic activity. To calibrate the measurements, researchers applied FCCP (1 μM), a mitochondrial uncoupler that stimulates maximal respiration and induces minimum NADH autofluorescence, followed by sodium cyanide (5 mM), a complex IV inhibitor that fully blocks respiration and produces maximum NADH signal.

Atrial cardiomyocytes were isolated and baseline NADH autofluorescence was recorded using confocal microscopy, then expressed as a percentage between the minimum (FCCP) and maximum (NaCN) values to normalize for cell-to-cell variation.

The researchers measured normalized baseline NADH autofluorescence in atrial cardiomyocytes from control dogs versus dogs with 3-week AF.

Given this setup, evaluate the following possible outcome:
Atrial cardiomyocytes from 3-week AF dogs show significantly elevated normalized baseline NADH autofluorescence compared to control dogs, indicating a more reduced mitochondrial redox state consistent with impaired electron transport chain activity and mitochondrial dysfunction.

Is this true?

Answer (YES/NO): NO